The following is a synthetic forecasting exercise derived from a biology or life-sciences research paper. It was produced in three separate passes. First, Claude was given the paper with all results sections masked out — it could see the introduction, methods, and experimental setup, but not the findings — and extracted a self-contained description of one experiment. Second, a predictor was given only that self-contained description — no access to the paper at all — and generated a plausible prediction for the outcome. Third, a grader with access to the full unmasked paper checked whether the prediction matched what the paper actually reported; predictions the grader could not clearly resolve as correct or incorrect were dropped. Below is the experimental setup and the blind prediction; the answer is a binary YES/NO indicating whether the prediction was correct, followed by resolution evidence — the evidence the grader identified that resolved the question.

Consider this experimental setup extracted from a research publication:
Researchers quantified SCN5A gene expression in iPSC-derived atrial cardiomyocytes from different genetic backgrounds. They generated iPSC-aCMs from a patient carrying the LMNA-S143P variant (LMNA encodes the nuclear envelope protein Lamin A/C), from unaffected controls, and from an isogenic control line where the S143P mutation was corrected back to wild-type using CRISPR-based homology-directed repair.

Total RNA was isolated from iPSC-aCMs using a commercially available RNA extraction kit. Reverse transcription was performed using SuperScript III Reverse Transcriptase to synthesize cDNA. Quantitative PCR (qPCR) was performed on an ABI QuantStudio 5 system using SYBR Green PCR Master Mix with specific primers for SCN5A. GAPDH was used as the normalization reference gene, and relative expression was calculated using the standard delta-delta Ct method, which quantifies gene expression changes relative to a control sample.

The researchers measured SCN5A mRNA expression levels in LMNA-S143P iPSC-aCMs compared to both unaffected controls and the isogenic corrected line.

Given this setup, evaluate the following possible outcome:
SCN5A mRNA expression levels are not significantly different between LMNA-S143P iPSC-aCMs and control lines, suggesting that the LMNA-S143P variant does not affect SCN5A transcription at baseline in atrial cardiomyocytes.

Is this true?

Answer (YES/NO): NO